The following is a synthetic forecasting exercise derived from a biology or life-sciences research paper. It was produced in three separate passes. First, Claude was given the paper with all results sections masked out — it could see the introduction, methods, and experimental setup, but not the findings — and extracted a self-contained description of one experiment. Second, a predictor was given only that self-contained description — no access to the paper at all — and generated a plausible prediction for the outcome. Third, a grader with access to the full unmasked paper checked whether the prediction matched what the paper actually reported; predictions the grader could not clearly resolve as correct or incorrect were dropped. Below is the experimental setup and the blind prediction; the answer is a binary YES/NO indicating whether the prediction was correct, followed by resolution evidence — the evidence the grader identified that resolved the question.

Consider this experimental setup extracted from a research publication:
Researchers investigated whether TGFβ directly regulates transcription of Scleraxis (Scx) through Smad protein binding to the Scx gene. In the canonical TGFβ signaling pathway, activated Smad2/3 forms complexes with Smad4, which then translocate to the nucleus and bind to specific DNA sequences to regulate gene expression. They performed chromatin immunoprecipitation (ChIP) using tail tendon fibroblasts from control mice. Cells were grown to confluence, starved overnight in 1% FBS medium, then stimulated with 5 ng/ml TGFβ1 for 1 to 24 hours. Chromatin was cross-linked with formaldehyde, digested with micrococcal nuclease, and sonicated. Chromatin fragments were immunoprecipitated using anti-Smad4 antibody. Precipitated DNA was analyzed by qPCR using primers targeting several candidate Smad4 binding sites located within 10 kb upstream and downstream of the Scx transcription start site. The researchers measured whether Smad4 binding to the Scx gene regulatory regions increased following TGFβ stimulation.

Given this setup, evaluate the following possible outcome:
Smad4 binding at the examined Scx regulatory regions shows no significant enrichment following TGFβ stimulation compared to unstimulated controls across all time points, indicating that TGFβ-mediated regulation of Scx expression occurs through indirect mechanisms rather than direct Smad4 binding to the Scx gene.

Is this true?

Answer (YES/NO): NO